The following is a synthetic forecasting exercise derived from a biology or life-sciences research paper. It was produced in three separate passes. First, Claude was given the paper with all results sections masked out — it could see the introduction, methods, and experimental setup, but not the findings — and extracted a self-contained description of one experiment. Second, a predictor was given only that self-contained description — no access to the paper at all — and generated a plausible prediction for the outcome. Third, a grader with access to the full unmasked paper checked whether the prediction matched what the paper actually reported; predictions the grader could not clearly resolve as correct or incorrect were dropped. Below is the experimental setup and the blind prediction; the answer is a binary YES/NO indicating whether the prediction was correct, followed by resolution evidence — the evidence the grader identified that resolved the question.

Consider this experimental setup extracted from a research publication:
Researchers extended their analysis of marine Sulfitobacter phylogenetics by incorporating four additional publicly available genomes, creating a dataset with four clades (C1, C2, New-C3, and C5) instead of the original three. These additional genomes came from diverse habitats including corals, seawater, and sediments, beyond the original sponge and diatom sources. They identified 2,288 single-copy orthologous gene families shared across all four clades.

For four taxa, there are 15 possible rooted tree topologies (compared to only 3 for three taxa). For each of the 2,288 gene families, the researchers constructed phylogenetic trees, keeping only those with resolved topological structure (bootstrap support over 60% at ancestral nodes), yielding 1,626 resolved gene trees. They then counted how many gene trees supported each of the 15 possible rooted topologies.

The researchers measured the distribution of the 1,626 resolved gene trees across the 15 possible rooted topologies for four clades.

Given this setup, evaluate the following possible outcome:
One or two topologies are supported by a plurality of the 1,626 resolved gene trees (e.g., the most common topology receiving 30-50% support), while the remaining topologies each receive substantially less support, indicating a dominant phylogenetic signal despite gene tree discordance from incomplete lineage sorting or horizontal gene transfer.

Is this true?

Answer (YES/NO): NO